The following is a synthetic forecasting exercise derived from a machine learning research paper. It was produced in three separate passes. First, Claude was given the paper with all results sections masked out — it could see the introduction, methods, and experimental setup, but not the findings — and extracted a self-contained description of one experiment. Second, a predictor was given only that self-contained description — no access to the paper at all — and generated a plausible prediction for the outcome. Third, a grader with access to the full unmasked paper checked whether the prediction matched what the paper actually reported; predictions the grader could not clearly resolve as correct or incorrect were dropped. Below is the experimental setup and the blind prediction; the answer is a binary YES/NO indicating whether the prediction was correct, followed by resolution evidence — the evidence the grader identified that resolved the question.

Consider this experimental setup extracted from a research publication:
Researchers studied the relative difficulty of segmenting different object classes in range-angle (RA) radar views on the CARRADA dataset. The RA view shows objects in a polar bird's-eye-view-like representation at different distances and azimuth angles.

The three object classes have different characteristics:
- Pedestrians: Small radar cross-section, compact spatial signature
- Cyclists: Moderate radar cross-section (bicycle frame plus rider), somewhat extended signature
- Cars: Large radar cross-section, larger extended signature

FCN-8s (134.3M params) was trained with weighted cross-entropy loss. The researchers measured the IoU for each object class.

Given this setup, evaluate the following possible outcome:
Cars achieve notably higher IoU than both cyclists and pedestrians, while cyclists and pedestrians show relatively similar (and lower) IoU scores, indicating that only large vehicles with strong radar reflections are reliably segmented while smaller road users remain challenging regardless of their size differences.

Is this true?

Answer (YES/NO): NO